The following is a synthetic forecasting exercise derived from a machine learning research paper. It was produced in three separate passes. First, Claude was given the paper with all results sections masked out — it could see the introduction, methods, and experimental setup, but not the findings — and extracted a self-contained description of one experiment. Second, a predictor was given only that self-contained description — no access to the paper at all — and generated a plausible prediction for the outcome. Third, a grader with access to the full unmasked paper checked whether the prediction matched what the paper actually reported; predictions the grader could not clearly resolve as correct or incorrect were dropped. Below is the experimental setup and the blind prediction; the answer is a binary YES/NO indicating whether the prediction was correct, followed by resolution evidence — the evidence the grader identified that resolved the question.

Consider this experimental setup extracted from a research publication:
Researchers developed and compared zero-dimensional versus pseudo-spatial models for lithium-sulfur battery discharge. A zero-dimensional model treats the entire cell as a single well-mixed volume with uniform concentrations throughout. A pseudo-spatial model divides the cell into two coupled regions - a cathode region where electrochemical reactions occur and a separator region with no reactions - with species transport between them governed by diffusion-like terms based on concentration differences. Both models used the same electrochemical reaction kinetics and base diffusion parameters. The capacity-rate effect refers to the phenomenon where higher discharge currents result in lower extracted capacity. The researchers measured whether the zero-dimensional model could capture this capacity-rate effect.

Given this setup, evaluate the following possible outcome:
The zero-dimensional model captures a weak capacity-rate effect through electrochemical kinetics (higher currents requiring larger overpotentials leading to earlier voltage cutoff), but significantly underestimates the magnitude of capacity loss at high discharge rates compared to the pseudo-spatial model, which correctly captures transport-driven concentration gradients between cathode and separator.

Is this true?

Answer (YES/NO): NO